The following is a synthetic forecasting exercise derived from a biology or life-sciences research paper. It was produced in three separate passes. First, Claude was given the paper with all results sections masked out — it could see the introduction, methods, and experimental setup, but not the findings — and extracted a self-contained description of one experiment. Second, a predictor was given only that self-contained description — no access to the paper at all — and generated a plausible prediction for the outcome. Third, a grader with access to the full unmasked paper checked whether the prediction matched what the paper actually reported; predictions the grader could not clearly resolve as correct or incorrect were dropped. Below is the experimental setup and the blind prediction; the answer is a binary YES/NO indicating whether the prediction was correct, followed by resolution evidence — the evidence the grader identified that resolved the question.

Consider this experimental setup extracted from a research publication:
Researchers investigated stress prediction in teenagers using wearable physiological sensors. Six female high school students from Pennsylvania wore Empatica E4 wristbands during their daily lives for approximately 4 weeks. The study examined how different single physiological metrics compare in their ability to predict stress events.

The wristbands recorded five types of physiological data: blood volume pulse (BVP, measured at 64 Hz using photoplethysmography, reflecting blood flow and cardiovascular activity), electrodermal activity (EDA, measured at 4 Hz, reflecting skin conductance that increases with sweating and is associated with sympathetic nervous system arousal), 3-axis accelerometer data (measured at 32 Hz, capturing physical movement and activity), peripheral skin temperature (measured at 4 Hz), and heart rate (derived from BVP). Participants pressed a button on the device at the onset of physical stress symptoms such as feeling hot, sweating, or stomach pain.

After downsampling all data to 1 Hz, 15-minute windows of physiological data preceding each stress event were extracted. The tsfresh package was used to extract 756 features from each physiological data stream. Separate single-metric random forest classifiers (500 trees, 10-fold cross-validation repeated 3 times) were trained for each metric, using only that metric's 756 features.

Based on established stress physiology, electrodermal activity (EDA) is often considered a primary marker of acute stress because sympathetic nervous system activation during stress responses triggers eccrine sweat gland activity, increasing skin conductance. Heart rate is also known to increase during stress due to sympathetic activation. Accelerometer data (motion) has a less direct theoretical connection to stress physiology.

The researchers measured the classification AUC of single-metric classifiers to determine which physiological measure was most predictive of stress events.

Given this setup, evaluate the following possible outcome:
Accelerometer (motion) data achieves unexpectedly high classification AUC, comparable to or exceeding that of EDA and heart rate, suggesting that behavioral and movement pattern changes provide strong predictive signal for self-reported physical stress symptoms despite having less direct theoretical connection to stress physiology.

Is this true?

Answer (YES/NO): YES